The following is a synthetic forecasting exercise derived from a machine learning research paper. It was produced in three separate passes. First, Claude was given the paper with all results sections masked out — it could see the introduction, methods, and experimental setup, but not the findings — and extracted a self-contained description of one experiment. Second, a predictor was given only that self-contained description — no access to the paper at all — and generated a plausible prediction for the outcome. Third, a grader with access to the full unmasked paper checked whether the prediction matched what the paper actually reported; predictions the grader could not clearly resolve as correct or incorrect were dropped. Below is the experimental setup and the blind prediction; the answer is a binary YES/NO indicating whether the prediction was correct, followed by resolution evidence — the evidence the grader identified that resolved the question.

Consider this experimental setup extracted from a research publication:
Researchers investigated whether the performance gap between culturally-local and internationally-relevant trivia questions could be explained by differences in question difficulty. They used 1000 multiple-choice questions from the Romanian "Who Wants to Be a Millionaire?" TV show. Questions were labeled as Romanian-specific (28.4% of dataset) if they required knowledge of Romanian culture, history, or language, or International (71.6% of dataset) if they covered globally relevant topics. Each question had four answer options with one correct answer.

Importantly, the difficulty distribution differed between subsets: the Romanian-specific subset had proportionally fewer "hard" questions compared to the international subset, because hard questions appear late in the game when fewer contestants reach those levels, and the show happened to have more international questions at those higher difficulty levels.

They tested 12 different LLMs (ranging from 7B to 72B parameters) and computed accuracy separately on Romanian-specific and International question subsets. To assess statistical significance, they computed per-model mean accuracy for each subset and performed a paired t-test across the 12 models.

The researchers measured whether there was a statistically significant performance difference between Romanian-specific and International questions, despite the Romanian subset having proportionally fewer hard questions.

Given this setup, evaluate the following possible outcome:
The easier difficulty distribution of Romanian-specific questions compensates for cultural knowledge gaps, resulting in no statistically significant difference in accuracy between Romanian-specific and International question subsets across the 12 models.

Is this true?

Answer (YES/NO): NO